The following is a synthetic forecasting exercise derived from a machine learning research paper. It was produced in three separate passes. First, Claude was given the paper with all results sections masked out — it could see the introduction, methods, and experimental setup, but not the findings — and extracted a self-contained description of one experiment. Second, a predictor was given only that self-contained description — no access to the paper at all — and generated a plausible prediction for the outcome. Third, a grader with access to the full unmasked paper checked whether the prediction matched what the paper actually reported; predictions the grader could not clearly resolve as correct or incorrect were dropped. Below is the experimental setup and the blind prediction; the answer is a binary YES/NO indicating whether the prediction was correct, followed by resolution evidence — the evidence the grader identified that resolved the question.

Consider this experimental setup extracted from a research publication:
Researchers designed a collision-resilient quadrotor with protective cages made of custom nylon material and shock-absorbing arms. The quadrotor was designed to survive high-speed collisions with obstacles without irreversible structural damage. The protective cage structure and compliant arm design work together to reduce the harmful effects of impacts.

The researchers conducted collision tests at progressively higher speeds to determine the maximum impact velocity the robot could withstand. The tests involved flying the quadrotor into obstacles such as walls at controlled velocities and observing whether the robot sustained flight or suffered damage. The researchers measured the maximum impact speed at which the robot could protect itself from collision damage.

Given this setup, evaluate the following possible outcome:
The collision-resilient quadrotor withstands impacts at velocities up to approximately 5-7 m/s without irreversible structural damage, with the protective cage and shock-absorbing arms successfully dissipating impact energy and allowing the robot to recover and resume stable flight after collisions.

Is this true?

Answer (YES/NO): NO